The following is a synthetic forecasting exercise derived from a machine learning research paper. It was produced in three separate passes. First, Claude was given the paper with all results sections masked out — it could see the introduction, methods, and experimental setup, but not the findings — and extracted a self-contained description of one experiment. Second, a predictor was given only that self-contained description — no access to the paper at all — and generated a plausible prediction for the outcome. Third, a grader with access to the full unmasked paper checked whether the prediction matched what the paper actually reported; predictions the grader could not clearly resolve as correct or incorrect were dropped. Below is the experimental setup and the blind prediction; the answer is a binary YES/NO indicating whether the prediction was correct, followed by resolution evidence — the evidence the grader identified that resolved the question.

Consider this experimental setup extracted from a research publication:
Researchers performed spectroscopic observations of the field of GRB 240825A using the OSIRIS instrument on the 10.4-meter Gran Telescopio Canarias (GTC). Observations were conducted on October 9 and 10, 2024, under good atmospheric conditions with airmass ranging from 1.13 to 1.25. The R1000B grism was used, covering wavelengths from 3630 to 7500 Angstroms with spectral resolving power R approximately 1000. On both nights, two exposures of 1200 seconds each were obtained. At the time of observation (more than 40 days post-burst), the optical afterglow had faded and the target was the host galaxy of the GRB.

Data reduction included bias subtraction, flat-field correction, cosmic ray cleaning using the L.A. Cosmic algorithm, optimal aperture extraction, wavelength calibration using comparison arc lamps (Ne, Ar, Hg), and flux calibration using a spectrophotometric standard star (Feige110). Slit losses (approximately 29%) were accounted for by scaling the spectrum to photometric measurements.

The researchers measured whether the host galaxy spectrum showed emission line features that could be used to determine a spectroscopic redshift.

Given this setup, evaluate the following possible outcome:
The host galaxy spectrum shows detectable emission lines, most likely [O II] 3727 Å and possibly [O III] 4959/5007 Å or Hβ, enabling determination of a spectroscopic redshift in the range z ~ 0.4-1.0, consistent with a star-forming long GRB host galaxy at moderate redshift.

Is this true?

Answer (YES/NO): YES